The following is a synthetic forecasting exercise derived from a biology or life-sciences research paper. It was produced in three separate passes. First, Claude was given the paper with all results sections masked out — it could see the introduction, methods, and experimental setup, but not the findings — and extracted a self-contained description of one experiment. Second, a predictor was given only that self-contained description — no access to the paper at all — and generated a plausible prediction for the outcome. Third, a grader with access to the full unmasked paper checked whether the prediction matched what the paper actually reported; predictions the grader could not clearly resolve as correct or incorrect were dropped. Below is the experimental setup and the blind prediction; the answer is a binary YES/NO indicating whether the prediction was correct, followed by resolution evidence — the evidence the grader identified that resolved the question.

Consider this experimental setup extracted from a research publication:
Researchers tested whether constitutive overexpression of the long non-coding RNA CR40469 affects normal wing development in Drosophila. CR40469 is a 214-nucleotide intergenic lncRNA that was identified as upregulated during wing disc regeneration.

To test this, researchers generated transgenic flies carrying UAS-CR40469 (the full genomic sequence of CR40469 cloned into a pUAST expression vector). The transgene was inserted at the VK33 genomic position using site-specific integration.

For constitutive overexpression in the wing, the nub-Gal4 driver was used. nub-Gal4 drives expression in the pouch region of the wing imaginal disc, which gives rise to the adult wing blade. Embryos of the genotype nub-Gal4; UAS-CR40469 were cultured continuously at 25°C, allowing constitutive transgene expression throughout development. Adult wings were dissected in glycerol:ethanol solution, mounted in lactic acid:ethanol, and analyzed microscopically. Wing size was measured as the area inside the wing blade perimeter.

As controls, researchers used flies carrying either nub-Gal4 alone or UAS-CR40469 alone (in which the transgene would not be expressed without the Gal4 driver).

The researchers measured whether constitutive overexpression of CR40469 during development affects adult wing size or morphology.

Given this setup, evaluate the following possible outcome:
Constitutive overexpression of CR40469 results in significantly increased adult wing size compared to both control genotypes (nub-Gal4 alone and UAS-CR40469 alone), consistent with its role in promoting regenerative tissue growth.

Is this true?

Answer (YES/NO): NO